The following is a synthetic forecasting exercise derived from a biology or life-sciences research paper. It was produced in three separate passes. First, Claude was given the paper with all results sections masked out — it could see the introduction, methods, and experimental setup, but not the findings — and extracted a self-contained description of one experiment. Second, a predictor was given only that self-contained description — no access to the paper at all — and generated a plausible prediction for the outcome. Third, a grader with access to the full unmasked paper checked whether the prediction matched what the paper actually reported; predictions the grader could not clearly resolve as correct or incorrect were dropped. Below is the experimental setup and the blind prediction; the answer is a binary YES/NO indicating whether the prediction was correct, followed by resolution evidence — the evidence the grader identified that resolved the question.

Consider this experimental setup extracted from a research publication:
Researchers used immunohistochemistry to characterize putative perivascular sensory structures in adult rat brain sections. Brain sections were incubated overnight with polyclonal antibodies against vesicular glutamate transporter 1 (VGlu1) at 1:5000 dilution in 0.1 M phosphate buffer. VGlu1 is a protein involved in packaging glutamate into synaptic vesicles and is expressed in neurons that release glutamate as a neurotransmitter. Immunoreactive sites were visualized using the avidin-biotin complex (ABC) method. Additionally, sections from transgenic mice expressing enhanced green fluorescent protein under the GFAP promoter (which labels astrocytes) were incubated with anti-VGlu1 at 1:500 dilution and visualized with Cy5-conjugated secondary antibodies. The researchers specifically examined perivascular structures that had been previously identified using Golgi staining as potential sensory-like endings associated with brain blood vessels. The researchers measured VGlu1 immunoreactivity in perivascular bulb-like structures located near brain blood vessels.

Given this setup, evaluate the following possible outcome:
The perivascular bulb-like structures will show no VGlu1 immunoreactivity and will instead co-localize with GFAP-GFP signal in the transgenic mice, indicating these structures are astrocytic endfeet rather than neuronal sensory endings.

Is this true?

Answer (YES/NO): NO